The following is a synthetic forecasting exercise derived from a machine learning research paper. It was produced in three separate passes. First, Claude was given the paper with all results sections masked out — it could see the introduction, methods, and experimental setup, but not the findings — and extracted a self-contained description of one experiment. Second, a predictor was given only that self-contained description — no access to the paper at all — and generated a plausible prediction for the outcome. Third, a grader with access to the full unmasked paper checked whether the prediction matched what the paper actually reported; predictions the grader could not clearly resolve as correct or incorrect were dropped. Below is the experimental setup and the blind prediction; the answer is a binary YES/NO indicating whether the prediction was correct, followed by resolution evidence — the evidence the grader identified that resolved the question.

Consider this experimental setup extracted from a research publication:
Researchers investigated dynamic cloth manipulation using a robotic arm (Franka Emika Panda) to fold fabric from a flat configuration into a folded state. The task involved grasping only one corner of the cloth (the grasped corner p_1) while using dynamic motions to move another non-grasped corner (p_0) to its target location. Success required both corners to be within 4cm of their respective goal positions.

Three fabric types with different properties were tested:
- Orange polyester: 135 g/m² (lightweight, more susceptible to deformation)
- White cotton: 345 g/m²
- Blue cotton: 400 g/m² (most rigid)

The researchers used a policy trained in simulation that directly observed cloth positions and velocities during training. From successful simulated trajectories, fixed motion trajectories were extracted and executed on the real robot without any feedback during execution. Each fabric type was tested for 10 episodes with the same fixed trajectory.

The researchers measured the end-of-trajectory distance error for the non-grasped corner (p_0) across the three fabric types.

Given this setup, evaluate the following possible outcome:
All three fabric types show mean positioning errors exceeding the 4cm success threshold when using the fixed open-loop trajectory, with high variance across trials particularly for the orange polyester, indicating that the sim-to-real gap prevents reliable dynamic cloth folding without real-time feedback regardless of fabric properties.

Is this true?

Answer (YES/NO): NO